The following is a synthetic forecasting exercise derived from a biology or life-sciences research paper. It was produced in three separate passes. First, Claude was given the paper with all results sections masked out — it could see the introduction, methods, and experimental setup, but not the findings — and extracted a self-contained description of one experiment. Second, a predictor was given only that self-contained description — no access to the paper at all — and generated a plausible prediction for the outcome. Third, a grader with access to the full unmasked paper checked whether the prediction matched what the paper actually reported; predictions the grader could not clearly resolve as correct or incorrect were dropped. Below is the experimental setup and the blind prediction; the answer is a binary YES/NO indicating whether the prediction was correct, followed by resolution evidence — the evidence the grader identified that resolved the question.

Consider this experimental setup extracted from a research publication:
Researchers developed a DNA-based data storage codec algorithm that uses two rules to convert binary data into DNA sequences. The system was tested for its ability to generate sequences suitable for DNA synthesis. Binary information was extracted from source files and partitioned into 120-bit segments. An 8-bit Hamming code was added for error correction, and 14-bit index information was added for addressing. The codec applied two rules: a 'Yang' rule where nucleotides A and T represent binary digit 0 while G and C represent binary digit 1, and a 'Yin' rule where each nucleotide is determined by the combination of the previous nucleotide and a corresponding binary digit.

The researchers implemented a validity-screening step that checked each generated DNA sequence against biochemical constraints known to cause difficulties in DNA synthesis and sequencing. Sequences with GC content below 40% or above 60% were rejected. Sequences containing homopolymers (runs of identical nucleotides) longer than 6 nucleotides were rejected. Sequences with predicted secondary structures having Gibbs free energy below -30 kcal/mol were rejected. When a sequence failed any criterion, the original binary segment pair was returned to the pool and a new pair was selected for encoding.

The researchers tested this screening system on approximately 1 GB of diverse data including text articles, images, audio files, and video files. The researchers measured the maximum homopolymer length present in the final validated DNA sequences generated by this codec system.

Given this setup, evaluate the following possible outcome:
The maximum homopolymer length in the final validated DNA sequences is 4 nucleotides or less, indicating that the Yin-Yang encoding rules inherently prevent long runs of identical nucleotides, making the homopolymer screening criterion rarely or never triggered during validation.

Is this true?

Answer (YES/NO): YES